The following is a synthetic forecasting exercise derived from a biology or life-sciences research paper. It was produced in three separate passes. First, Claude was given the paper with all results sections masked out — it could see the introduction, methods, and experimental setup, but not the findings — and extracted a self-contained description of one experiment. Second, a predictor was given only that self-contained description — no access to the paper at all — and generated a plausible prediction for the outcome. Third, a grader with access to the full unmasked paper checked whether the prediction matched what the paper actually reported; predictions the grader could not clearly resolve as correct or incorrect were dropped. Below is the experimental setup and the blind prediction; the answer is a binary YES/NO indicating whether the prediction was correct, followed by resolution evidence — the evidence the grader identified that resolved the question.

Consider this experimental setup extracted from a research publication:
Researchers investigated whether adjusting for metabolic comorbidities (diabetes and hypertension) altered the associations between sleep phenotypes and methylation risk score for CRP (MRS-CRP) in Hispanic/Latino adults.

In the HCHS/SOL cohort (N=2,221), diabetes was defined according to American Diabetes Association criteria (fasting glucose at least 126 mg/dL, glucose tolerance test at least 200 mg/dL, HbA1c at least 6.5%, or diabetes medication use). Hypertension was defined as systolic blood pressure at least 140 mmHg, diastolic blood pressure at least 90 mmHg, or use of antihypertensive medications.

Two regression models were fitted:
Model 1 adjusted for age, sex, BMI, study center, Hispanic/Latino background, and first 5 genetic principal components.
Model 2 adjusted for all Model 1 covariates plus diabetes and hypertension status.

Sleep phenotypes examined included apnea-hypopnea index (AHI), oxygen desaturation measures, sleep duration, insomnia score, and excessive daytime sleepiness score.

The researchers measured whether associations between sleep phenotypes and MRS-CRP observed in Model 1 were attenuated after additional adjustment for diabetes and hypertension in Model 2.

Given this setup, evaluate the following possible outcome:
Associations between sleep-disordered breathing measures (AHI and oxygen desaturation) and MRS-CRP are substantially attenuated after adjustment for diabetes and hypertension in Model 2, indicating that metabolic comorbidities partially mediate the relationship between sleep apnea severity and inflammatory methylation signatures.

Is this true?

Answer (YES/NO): NO